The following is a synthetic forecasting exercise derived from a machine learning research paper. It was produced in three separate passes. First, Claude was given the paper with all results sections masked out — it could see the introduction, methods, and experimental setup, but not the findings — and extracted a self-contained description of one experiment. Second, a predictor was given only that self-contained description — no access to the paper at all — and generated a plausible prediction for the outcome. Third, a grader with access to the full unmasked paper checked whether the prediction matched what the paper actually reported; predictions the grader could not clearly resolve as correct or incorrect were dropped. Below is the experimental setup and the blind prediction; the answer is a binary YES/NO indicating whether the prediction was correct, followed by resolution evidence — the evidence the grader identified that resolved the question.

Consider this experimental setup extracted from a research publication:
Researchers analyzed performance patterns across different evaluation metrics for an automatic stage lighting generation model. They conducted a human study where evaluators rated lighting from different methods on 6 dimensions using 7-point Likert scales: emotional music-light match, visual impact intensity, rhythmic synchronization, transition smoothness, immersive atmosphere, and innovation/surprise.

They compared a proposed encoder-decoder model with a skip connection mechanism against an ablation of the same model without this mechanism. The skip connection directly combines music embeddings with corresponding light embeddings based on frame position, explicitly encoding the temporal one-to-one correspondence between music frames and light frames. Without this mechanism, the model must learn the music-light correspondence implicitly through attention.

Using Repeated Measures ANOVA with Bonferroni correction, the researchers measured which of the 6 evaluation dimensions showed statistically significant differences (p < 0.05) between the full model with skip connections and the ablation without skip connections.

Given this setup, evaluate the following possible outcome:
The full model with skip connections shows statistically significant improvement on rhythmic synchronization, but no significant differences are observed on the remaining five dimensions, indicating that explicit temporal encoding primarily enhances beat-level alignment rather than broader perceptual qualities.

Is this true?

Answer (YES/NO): NO